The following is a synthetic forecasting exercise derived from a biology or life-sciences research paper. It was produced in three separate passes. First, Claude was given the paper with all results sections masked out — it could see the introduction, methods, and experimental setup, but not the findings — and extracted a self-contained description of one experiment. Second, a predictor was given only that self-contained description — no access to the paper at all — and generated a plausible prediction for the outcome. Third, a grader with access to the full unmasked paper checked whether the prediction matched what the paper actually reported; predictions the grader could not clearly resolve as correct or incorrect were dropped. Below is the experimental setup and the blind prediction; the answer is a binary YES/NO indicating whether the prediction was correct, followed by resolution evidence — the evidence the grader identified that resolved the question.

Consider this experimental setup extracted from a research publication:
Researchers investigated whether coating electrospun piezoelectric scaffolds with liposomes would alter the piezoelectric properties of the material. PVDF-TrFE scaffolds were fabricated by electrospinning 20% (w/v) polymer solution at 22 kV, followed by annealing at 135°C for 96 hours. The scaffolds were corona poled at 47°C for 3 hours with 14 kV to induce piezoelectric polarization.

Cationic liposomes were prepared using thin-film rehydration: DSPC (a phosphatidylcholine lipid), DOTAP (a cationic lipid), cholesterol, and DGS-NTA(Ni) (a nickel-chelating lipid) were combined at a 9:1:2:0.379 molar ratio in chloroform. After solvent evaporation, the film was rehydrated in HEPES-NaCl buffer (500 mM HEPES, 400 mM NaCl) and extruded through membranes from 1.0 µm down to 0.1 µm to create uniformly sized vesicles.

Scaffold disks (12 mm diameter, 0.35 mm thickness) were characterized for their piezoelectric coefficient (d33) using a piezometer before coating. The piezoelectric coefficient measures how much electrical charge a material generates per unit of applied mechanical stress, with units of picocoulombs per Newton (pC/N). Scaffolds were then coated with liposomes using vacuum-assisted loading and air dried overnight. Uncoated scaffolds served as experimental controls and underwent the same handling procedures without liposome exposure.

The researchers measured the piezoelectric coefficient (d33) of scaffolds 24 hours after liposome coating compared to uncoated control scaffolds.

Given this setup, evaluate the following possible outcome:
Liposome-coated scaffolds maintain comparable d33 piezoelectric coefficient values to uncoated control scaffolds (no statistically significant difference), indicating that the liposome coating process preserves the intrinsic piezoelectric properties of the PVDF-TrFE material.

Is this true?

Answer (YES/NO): NO